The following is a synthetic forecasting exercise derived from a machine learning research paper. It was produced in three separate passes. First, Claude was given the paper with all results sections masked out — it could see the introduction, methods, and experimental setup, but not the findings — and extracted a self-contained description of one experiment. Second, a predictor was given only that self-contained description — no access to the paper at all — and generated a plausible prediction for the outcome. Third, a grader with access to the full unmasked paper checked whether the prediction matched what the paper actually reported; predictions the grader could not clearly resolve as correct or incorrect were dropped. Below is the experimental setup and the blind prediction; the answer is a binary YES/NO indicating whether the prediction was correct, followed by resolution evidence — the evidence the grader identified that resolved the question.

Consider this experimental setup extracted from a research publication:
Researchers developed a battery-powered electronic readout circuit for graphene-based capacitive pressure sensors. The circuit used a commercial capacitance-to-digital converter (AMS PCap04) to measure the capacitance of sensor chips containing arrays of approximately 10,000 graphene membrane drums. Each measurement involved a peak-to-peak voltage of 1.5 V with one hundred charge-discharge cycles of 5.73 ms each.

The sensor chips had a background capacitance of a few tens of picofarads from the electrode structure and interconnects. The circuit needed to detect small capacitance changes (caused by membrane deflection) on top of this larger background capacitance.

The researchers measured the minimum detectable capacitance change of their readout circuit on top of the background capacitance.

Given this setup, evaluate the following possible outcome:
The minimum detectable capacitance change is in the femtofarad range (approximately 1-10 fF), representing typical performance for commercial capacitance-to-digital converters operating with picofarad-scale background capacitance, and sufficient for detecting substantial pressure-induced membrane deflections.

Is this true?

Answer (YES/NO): NO